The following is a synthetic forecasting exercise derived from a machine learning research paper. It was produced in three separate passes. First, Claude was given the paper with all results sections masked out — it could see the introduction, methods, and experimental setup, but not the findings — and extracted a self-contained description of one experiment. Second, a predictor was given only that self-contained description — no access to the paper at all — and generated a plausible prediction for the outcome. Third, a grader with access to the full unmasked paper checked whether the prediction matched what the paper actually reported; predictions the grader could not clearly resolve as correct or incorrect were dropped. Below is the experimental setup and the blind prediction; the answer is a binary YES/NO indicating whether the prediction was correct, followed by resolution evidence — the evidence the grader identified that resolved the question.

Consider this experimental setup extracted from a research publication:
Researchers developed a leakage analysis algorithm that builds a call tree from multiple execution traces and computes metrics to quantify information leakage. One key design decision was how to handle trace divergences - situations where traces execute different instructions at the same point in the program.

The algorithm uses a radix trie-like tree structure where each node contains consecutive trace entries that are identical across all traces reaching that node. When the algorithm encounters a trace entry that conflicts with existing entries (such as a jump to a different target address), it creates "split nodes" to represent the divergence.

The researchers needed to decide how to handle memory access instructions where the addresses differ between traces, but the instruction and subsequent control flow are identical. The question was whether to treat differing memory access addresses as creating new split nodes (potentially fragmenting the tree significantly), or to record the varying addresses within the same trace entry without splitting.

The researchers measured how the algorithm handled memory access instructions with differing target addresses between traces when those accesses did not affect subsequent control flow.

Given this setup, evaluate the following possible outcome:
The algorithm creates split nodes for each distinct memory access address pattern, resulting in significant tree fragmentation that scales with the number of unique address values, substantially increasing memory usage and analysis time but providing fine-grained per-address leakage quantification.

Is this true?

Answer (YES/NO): NO